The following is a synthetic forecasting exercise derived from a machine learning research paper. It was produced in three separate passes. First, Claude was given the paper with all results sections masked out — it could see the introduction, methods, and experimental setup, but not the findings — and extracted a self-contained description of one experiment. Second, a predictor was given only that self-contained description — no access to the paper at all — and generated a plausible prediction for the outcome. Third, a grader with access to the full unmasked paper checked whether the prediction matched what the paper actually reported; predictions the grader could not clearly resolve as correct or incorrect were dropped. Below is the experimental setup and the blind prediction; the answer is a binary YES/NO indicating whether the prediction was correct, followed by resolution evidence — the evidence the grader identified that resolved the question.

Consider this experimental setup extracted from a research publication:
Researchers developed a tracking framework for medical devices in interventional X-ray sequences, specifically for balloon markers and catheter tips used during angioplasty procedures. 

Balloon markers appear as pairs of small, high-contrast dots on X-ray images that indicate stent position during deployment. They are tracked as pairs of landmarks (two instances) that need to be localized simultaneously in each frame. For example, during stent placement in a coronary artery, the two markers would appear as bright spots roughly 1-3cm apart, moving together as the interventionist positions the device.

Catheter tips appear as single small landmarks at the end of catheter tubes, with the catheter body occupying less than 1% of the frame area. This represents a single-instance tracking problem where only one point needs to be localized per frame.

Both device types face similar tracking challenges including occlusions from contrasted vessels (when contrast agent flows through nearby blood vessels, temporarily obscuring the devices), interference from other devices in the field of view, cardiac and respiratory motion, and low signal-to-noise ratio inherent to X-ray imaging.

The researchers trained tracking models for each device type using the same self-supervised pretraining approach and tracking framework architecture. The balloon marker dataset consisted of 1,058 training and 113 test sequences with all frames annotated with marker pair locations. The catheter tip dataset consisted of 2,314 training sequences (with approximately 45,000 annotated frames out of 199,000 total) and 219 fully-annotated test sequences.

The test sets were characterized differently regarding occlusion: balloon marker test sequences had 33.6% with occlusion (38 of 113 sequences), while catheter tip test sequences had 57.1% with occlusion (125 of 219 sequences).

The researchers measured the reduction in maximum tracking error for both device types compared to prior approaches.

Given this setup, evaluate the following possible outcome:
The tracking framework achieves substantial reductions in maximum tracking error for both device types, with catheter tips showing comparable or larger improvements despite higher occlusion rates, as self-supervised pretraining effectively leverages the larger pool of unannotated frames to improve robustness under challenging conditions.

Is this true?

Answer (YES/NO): NO